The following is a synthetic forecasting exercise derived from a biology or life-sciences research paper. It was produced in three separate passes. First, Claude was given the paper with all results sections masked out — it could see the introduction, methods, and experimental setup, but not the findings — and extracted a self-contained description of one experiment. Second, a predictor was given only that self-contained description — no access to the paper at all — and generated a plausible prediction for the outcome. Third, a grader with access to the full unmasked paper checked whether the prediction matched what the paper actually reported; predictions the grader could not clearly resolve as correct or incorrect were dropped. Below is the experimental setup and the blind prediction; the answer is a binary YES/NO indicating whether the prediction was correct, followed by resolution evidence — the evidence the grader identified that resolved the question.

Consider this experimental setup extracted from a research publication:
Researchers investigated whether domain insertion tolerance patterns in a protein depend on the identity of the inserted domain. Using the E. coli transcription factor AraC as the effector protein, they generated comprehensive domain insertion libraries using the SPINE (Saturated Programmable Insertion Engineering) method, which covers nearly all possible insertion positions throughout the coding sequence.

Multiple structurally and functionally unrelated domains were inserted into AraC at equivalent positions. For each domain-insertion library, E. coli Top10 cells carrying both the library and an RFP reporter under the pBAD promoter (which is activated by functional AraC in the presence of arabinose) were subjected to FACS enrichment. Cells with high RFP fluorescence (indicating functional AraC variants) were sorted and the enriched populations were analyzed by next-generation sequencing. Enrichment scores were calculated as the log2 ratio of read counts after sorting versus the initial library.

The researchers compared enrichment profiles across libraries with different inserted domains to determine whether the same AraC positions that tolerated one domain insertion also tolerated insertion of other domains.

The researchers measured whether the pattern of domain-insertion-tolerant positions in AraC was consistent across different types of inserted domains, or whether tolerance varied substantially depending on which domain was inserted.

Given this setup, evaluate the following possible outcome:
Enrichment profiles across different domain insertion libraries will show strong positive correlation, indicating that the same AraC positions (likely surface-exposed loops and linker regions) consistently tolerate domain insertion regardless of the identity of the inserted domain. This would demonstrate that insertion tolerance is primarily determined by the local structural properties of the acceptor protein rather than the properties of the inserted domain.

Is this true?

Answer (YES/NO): NO